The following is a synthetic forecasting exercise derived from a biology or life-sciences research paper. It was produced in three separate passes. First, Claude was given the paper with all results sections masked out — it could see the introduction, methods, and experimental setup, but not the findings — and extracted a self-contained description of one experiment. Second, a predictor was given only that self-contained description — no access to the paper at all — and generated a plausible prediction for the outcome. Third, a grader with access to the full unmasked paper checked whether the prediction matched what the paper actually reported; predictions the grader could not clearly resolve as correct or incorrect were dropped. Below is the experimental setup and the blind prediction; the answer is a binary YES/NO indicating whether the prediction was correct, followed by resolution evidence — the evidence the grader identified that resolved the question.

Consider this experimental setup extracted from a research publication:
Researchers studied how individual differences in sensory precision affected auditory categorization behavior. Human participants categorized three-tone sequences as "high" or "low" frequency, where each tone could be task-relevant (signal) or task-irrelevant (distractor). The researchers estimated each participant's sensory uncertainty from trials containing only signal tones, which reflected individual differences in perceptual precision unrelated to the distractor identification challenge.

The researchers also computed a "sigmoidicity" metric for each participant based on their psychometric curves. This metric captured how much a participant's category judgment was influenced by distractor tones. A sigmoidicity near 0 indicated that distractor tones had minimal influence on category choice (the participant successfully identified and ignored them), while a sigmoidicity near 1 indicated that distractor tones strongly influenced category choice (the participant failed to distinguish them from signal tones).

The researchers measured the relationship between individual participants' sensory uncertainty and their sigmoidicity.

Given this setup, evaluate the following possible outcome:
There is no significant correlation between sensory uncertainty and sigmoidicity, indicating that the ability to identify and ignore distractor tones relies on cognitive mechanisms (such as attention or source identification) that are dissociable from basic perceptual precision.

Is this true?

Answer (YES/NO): NO